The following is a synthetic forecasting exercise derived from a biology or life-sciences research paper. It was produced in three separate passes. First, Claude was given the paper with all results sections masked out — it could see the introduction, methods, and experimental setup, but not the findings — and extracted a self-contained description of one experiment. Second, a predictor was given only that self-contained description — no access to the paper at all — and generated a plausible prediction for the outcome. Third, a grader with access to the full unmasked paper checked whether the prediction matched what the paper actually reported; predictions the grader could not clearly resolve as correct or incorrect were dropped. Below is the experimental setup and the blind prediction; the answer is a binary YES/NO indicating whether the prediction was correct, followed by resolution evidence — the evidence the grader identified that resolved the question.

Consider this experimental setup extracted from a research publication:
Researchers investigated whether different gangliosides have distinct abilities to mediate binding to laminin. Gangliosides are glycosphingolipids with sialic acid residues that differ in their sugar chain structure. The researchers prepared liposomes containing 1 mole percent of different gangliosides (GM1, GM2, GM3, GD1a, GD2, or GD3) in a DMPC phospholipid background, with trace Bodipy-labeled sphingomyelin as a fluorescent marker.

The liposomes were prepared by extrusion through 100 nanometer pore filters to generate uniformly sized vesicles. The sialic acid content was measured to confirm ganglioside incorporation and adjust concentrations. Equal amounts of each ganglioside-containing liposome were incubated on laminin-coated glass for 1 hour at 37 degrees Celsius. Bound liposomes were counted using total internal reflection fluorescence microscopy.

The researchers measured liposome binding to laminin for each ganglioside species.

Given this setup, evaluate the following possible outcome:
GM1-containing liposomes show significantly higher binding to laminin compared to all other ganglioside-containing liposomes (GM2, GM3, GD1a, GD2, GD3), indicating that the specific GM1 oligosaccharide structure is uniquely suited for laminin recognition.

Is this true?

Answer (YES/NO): YES